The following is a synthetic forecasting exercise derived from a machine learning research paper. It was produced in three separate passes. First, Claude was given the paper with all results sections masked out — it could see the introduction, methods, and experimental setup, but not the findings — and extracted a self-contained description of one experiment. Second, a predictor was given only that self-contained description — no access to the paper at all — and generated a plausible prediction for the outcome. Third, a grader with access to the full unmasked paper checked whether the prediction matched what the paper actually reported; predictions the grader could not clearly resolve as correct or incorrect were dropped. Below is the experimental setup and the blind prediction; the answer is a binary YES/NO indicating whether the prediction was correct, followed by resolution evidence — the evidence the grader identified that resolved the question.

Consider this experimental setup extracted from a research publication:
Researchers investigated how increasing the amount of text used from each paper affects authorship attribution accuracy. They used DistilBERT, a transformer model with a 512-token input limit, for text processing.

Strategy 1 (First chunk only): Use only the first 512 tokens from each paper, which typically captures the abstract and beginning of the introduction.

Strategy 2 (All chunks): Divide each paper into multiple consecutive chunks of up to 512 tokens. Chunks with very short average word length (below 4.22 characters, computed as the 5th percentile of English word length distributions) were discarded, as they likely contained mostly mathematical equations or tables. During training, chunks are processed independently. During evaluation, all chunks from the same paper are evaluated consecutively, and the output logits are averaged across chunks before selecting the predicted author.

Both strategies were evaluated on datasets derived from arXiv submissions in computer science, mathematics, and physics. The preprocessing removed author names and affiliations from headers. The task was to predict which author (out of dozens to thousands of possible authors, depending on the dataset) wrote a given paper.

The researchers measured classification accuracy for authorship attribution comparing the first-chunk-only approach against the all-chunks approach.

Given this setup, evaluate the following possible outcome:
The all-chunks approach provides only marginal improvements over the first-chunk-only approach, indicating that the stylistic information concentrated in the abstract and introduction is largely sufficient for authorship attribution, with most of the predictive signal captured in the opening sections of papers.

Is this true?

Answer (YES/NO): NO